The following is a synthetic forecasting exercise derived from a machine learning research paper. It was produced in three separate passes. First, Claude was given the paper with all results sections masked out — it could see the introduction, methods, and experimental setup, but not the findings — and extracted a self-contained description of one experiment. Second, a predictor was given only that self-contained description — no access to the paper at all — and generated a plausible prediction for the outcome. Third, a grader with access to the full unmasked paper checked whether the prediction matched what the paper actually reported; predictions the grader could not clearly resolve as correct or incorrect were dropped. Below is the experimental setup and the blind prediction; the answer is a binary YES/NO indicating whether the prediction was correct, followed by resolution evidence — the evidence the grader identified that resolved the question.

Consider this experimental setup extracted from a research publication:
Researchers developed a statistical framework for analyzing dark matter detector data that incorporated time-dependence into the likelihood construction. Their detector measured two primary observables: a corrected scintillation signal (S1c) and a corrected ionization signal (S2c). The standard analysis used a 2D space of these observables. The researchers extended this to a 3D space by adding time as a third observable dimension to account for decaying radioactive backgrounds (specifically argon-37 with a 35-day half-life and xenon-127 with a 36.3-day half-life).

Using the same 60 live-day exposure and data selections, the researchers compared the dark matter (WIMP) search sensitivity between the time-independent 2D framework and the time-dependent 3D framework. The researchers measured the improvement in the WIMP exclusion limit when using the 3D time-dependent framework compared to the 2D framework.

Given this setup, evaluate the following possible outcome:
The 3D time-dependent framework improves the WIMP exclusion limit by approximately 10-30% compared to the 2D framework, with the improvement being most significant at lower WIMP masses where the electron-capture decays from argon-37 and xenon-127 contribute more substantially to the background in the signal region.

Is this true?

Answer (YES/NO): NO